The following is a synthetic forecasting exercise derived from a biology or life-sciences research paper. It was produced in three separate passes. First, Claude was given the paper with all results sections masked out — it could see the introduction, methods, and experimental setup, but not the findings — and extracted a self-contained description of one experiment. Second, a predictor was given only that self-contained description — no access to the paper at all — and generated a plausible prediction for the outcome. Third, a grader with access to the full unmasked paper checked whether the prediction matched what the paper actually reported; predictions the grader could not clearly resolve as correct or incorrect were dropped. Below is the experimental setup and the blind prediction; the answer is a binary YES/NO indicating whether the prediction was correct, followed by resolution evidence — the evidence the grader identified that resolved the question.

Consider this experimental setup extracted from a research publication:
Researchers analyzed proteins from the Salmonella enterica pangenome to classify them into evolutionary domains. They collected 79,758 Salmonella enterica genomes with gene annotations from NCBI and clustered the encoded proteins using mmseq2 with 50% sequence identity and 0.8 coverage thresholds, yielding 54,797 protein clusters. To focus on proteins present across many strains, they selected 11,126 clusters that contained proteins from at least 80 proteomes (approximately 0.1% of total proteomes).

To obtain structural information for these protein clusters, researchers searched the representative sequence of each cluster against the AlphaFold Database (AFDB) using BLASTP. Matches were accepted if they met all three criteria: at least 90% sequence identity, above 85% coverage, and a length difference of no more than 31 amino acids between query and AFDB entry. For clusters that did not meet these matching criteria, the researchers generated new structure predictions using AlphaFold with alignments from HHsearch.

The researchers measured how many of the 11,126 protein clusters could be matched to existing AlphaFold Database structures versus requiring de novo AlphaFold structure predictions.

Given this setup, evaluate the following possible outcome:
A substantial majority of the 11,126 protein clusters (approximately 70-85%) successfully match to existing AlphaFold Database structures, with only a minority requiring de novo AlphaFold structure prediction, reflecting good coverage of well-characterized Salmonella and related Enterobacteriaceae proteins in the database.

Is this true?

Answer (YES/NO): YES